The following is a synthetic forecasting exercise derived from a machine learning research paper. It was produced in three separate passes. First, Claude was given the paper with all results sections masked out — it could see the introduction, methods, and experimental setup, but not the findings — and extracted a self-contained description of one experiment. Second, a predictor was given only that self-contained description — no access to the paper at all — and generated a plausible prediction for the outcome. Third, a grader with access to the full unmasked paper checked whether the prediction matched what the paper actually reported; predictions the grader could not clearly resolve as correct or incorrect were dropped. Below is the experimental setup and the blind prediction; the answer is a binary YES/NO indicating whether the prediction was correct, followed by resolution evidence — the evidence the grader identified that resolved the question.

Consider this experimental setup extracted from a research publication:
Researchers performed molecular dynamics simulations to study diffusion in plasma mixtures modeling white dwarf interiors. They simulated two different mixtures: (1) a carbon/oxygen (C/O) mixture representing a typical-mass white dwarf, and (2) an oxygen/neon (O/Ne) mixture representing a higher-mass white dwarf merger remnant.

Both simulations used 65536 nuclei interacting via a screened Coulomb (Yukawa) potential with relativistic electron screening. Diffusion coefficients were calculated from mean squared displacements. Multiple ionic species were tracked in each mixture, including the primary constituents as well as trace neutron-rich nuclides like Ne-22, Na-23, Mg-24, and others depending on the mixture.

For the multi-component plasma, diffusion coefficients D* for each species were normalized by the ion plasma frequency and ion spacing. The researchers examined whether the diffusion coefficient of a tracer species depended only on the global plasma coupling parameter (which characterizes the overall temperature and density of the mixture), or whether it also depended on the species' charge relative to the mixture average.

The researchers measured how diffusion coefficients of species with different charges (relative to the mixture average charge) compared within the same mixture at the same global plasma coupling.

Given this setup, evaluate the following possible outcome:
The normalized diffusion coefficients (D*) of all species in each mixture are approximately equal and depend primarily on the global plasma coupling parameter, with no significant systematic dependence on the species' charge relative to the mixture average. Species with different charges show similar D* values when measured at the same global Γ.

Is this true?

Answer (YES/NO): NO